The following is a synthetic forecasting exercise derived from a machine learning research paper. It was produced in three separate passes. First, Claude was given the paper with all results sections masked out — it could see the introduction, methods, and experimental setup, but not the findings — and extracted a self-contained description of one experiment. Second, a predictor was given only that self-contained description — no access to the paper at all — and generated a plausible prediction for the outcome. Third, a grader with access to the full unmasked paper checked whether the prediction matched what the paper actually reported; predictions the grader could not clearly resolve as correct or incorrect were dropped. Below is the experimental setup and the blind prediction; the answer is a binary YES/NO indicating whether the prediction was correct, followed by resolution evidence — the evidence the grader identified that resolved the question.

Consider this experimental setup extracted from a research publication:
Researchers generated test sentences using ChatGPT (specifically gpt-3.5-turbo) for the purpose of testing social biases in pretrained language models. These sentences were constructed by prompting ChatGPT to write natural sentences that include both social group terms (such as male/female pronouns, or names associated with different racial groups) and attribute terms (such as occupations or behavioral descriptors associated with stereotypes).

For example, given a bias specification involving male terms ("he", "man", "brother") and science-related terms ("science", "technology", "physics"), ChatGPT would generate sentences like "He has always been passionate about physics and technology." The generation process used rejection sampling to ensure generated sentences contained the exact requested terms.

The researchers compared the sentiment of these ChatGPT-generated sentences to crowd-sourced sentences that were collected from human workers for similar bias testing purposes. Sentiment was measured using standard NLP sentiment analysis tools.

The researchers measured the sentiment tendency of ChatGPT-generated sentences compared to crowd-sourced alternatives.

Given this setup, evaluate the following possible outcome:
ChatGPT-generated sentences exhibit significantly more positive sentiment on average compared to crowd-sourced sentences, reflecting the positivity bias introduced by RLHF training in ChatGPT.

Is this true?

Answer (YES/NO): YES